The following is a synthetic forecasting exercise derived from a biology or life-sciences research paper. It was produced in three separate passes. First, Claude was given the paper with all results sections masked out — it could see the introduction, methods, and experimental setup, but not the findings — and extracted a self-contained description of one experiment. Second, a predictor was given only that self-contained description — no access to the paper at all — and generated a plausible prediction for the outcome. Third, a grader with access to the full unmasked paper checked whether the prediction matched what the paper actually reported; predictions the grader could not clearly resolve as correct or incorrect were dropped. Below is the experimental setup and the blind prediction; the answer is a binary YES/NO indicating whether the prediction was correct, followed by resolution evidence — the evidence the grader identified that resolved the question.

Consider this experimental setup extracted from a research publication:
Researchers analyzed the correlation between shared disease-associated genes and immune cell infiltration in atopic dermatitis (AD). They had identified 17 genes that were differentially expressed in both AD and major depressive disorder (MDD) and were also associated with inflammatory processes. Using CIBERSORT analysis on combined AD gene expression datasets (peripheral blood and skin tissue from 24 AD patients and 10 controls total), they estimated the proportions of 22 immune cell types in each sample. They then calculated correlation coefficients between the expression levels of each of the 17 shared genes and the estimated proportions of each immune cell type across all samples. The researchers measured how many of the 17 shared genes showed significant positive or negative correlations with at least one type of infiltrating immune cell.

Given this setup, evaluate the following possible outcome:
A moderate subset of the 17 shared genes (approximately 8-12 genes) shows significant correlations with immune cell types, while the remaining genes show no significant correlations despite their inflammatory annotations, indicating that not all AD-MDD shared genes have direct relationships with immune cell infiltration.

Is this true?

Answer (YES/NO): NO